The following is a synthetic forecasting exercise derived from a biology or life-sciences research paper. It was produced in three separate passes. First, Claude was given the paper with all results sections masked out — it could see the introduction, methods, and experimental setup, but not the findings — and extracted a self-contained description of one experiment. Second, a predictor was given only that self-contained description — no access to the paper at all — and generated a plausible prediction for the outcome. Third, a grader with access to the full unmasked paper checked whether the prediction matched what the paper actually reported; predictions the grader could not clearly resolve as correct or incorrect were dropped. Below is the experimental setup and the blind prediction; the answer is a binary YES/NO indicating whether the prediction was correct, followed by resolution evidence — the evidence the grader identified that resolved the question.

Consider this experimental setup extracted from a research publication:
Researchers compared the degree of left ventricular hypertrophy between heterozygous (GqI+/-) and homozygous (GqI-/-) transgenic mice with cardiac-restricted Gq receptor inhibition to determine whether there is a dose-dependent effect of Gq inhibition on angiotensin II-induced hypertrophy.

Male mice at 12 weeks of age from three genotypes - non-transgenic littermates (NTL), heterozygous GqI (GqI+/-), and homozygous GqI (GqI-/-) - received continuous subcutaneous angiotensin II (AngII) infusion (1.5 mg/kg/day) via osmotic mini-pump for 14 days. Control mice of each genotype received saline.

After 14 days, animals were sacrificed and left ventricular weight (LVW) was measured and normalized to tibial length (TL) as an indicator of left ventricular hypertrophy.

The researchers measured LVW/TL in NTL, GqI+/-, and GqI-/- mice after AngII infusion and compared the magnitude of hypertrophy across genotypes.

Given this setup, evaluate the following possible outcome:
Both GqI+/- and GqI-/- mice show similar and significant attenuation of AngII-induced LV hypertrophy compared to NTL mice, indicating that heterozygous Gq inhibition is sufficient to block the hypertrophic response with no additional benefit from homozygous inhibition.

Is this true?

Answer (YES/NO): NO